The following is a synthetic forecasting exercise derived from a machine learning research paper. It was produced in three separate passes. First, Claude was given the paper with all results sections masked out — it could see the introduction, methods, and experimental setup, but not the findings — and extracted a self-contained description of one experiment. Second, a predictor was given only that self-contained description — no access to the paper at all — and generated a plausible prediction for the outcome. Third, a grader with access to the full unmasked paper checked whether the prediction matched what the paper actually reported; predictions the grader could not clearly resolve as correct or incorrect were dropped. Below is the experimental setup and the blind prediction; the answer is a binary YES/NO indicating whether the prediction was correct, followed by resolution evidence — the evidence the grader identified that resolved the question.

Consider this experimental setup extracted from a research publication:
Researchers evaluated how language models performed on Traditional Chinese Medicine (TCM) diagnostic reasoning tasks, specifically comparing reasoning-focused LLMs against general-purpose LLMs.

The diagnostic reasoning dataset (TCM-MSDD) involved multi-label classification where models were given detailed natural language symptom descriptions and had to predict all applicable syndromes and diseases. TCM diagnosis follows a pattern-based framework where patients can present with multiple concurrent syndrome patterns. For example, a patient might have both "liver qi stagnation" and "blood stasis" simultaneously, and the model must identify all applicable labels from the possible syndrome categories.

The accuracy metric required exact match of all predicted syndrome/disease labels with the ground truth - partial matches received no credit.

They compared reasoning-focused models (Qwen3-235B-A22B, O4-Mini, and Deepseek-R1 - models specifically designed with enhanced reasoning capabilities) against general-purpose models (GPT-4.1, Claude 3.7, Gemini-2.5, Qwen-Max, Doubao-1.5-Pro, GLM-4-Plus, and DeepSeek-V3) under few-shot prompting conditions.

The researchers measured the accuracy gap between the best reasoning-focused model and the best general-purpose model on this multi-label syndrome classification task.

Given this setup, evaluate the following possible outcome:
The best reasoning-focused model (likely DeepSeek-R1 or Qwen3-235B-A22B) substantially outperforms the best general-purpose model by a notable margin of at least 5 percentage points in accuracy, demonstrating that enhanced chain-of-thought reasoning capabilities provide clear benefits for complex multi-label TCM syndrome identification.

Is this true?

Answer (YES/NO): YES